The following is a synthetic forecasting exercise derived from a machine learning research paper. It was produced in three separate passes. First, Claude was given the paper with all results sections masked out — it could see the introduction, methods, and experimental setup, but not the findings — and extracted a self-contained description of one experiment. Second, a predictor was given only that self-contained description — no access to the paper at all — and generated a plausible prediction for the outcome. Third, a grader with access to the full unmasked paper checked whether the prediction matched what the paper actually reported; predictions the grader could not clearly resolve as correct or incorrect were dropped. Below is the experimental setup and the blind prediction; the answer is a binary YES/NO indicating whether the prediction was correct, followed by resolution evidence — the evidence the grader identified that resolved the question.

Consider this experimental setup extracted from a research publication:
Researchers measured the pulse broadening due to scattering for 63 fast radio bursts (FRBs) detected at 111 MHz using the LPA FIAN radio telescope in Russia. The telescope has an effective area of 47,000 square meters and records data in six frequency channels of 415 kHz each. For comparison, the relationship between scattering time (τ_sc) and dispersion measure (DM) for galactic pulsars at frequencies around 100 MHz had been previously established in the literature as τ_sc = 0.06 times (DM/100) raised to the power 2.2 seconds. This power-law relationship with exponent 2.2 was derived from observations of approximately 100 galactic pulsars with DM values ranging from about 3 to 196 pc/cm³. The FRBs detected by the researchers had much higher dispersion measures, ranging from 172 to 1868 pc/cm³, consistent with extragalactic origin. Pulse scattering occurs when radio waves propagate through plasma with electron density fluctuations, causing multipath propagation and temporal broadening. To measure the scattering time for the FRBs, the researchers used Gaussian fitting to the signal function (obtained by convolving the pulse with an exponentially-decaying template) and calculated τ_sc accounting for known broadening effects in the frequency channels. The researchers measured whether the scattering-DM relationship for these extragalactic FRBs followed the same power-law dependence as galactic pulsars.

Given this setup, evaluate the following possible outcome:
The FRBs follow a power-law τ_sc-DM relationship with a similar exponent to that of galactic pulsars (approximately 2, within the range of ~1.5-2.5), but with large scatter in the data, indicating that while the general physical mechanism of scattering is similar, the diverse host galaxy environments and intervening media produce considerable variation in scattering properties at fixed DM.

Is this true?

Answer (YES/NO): NO